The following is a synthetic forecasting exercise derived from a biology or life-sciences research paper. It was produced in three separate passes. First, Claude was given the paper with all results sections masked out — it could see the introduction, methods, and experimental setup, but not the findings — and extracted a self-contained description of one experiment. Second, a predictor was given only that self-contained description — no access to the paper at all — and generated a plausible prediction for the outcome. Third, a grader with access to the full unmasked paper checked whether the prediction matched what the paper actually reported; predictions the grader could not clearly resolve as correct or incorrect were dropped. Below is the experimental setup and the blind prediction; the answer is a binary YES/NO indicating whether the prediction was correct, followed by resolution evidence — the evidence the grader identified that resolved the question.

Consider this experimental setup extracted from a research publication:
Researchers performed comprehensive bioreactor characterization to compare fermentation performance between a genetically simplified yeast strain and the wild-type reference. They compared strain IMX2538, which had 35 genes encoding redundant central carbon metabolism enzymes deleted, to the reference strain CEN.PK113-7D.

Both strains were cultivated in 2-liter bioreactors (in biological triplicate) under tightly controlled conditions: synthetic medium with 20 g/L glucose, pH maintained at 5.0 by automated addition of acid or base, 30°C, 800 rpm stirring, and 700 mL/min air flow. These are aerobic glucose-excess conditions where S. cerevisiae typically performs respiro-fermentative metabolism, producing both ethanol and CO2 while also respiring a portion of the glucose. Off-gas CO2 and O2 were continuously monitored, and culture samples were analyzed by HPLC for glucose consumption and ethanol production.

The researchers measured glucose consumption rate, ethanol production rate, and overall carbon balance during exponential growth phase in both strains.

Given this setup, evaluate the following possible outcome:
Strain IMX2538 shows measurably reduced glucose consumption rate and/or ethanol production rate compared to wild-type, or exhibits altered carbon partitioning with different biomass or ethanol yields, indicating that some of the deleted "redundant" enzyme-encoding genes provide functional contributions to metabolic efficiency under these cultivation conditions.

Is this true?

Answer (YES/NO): NO